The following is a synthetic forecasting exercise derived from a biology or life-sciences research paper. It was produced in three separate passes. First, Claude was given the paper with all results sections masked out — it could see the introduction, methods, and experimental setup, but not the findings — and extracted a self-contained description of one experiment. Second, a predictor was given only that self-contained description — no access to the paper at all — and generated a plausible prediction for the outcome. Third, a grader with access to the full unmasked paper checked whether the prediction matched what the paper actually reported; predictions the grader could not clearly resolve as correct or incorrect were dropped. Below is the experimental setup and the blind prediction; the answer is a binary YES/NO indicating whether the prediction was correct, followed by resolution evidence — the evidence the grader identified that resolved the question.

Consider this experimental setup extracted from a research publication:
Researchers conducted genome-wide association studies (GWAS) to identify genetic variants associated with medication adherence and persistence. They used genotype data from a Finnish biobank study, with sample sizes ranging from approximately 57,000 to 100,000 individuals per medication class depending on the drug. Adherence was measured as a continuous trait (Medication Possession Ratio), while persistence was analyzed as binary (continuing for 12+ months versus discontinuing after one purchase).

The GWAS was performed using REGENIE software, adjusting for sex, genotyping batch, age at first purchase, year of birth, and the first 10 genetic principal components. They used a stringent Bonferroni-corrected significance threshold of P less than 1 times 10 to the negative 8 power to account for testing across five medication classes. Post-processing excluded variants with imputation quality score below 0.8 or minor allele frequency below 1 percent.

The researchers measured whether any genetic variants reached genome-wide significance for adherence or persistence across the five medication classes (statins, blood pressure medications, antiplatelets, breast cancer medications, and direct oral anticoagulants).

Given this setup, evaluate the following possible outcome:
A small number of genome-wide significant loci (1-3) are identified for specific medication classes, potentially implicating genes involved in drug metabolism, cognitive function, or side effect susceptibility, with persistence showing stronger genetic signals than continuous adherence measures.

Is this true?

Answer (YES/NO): NO